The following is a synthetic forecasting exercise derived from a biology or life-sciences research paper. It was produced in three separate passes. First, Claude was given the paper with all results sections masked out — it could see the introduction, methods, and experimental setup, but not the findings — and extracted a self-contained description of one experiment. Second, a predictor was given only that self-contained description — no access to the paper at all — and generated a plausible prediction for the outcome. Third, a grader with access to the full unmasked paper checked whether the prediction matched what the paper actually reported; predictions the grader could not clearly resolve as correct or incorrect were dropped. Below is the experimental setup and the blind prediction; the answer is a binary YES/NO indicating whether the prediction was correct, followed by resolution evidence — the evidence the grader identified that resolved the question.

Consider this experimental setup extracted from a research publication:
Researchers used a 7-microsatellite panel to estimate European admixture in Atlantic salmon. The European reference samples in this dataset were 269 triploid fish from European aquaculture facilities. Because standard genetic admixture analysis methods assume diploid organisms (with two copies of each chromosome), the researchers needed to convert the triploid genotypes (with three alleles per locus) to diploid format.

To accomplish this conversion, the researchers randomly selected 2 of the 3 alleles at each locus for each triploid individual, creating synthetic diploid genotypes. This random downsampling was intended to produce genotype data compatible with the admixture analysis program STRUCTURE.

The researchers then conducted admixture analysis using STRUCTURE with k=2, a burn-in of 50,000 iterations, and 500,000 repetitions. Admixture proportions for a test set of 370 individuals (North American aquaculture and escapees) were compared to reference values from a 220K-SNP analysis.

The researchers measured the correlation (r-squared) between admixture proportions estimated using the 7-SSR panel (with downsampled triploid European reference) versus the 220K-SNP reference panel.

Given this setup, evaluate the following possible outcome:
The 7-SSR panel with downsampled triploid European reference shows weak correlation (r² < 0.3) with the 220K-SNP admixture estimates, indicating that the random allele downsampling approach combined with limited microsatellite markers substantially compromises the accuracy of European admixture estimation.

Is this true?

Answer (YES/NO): NO